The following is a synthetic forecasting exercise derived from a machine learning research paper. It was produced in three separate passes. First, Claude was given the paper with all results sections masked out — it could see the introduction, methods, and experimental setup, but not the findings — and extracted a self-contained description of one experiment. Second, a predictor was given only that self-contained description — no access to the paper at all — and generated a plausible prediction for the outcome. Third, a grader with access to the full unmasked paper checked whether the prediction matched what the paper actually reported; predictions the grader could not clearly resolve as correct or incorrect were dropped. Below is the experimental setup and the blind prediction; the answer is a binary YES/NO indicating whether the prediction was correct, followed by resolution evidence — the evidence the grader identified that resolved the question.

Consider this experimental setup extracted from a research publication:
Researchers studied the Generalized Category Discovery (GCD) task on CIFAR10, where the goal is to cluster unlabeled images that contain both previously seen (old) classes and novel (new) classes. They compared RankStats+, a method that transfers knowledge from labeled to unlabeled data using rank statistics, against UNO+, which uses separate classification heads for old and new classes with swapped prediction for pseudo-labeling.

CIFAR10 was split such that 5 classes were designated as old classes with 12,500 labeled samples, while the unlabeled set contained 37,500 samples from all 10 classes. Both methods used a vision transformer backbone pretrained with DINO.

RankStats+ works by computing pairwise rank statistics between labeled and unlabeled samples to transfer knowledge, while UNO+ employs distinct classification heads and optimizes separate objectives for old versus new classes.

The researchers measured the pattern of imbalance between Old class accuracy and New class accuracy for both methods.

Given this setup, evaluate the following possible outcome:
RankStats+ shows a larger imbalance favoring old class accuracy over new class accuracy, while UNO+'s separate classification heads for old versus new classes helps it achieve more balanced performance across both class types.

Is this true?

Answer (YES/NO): NO